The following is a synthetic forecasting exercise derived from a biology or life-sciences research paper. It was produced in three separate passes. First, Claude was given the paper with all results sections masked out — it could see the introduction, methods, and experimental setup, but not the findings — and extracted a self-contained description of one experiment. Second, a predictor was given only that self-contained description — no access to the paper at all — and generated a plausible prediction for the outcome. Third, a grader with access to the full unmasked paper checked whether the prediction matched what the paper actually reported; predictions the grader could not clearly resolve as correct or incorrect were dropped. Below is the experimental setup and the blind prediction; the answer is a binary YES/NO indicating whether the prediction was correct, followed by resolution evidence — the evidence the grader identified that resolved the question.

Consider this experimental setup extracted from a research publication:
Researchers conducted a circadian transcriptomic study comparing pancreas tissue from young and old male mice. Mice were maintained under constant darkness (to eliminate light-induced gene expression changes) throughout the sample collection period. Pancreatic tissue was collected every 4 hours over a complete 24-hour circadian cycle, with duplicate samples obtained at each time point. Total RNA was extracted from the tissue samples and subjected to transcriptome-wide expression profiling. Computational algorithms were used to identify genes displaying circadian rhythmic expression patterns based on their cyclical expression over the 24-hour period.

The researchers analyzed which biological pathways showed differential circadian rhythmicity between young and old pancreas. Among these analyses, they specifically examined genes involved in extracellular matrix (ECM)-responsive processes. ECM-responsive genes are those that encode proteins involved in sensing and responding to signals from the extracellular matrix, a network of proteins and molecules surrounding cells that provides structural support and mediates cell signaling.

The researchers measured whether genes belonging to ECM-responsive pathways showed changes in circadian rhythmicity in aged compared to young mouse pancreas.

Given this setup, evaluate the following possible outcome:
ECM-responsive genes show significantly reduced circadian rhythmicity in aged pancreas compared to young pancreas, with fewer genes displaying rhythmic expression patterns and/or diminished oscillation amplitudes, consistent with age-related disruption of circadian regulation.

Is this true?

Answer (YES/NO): NO